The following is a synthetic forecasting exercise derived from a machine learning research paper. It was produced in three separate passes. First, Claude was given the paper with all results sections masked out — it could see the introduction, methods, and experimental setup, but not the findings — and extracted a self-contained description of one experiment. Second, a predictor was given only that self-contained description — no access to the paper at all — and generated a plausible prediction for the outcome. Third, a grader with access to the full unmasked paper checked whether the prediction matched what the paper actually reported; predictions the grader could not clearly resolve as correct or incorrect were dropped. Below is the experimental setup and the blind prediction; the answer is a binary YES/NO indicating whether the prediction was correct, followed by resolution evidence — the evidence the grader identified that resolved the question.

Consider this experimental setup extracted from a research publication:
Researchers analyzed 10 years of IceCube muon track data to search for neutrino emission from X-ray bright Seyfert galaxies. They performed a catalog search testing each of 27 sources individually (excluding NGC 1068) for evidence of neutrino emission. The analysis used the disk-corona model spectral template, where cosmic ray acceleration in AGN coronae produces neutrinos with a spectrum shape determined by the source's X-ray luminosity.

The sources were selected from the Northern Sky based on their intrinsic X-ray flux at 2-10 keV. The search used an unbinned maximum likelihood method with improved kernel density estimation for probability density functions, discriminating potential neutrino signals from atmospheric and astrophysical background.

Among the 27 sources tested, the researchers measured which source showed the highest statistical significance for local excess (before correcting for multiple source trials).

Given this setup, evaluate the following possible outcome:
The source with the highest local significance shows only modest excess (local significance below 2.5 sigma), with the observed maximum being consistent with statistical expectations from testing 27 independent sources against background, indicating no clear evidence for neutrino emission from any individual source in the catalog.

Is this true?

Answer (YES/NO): NO